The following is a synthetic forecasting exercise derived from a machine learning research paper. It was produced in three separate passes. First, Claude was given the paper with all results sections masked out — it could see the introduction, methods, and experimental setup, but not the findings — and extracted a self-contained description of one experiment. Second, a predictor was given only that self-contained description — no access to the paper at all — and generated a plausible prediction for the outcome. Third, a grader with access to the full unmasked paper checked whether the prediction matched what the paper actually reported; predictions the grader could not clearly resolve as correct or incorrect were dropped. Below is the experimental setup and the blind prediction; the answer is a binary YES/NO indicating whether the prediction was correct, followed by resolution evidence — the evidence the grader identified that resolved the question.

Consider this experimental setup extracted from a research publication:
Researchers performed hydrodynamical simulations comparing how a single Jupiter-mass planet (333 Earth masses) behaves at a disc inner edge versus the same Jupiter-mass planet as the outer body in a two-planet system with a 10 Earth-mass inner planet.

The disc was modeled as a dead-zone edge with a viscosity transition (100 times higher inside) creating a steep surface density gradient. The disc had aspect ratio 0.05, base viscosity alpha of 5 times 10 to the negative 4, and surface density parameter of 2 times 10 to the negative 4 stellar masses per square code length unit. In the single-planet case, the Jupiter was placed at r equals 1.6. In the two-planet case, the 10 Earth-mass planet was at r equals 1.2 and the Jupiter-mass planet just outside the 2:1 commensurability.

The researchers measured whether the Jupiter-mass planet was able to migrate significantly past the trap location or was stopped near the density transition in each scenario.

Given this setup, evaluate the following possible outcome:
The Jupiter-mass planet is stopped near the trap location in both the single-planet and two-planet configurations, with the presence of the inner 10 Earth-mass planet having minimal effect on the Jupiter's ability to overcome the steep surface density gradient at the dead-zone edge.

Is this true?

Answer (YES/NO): NO